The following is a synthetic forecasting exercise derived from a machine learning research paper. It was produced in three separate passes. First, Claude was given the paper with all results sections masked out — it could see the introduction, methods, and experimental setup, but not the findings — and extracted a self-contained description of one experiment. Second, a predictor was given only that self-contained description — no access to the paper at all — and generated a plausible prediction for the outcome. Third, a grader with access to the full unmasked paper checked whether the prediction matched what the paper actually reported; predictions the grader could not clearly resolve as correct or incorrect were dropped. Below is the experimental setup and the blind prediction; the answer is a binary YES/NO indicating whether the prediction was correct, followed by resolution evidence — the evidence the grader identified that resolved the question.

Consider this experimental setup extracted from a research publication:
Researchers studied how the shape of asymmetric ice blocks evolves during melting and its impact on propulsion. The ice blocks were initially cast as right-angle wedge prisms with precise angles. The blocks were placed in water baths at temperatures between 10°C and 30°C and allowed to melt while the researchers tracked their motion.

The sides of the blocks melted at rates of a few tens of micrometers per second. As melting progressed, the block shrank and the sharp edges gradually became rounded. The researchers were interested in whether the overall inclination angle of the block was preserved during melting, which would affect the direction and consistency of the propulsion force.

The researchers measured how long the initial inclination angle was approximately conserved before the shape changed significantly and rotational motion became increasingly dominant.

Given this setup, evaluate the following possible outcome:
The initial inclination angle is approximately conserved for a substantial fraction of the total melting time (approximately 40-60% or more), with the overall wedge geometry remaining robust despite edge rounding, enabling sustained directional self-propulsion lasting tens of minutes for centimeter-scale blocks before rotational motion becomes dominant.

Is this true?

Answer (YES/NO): NO